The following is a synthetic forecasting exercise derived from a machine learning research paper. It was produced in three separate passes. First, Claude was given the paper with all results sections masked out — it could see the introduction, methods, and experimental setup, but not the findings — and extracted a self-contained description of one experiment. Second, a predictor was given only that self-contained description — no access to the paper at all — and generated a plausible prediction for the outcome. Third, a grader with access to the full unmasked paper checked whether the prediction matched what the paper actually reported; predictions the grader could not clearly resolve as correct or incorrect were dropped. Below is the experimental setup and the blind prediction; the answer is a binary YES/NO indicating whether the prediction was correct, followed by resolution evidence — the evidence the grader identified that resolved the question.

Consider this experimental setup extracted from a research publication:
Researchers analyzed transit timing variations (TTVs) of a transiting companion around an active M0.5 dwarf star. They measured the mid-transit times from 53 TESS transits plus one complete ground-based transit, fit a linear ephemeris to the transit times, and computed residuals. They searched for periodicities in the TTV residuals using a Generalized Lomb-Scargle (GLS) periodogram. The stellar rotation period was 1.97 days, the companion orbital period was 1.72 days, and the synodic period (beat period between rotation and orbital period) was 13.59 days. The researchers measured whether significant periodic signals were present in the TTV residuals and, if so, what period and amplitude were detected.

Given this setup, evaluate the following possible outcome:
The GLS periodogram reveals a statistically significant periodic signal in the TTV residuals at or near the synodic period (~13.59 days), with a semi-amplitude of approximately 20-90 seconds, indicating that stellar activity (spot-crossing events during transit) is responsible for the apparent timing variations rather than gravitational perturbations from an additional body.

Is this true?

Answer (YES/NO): YES